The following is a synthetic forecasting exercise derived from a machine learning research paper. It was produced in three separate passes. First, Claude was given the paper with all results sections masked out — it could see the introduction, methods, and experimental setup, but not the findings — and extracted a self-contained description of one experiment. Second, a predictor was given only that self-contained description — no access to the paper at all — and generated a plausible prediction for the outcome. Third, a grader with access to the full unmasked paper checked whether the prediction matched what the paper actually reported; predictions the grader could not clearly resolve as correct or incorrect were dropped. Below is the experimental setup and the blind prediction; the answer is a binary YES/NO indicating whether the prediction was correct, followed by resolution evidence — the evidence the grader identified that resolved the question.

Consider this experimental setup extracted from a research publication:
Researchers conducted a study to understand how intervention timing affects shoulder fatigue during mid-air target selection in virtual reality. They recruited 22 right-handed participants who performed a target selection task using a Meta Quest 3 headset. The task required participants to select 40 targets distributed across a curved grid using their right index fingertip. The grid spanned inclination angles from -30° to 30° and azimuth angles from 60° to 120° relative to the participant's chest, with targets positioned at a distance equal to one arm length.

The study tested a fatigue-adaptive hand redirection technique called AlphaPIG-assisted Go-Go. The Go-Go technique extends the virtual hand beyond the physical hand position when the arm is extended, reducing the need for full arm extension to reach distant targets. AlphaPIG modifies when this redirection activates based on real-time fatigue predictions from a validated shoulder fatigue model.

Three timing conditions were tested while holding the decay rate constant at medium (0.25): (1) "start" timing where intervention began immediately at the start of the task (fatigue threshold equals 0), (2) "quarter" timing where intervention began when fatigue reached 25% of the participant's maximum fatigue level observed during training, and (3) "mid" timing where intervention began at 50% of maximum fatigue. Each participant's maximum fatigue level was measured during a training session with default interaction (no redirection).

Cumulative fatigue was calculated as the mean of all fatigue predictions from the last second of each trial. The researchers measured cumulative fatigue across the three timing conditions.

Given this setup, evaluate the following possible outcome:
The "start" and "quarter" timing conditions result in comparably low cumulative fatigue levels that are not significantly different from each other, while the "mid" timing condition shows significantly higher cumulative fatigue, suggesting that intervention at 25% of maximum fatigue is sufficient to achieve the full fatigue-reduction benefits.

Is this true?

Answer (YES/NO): NO